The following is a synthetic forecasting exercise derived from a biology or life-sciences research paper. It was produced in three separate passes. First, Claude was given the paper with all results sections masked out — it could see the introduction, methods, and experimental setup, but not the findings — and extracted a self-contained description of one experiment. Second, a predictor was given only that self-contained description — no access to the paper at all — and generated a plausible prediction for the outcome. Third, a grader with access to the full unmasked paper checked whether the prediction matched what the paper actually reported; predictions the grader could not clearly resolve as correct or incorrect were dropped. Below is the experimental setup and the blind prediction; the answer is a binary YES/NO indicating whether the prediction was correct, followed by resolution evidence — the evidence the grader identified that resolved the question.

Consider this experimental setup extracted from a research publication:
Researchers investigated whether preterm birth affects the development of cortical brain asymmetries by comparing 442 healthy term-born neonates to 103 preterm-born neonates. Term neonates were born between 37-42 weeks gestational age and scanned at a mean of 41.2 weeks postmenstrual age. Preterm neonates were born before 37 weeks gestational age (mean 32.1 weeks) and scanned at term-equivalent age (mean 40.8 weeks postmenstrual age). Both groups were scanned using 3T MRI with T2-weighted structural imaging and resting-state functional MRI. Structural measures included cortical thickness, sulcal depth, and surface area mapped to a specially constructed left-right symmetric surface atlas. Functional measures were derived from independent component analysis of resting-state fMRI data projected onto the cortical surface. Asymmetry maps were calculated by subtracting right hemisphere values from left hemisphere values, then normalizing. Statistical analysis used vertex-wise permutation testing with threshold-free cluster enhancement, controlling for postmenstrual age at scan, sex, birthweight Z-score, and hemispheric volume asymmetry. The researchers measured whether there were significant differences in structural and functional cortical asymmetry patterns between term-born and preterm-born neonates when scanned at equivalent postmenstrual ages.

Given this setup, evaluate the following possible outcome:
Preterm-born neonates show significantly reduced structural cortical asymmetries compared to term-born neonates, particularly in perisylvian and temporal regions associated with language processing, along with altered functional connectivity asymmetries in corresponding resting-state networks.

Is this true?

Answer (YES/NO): NO